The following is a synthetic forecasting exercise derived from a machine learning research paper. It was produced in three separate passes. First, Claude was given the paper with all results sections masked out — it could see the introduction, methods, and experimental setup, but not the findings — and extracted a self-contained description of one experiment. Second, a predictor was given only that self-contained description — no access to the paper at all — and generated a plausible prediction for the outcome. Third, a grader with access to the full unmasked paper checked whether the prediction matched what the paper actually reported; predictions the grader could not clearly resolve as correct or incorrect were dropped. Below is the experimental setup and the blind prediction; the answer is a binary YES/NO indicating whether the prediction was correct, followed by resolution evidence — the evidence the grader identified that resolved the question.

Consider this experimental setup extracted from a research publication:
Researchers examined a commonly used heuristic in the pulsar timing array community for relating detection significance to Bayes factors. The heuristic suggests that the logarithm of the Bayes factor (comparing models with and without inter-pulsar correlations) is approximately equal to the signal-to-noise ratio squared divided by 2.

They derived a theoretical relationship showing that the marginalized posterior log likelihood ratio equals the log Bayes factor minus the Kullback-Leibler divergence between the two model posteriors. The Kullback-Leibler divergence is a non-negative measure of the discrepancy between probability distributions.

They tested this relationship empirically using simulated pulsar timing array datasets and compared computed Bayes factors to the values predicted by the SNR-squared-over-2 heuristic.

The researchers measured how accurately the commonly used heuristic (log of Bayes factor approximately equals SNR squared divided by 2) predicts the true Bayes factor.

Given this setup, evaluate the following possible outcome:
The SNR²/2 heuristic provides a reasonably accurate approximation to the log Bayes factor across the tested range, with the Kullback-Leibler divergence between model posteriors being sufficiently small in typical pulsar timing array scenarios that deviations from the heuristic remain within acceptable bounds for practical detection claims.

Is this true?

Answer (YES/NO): NO